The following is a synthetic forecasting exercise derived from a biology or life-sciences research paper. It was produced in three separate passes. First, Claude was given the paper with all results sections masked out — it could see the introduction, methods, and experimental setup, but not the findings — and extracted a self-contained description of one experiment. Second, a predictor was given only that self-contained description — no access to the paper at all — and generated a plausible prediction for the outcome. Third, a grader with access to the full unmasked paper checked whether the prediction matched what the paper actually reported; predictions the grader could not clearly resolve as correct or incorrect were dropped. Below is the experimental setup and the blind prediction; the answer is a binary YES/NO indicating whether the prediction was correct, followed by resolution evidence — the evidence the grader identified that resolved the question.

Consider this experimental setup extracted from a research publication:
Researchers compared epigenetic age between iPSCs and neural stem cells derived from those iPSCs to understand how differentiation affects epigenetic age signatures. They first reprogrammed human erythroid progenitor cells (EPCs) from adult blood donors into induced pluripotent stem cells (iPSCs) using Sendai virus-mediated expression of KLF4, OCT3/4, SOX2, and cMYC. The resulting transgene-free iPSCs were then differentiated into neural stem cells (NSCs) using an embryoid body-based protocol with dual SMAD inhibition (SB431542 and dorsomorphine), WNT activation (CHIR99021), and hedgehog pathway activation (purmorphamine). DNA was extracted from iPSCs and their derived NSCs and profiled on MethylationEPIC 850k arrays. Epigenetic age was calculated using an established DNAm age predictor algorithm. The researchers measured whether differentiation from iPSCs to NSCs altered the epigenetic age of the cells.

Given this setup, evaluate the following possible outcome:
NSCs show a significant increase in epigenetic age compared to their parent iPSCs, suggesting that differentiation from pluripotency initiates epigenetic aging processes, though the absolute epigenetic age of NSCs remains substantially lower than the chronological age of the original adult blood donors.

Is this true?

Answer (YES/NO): NO